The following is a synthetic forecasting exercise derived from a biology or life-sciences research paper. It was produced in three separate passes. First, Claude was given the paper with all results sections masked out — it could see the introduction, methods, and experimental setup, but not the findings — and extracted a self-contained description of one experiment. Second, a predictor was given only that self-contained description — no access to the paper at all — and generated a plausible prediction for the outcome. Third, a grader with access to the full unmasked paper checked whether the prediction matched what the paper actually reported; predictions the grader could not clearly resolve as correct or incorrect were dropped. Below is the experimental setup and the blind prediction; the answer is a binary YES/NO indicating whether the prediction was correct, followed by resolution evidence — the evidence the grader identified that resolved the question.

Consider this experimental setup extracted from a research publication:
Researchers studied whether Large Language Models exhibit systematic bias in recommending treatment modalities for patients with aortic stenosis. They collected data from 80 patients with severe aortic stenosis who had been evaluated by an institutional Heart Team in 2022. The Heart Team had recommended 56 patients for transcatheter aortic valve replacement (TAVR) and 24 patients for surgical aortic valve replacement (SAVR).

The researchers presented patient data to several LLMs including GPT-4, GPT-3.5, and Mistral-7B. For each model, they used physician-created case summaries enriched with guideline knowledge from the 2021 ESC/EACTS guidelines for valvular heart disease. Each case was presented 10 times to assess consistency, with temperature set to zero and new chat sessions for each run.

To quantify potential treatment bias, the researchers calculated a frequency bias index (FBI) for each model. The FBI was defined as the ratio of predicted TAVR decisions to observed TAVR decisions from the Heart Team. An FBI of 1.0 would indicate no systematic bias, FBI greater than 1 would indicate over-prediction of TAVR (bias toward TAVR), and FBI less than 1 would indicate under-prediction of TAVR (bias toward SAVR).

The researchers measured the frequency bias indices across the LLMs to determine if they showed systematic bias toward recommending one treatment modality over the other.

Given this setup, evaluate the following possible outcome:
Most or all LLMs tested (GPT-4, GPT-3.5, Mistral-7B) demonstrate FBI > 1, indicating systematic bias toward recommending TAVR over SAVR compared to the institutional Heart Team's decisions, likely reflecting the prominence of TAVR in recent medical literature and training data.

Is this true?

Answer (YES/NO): NO